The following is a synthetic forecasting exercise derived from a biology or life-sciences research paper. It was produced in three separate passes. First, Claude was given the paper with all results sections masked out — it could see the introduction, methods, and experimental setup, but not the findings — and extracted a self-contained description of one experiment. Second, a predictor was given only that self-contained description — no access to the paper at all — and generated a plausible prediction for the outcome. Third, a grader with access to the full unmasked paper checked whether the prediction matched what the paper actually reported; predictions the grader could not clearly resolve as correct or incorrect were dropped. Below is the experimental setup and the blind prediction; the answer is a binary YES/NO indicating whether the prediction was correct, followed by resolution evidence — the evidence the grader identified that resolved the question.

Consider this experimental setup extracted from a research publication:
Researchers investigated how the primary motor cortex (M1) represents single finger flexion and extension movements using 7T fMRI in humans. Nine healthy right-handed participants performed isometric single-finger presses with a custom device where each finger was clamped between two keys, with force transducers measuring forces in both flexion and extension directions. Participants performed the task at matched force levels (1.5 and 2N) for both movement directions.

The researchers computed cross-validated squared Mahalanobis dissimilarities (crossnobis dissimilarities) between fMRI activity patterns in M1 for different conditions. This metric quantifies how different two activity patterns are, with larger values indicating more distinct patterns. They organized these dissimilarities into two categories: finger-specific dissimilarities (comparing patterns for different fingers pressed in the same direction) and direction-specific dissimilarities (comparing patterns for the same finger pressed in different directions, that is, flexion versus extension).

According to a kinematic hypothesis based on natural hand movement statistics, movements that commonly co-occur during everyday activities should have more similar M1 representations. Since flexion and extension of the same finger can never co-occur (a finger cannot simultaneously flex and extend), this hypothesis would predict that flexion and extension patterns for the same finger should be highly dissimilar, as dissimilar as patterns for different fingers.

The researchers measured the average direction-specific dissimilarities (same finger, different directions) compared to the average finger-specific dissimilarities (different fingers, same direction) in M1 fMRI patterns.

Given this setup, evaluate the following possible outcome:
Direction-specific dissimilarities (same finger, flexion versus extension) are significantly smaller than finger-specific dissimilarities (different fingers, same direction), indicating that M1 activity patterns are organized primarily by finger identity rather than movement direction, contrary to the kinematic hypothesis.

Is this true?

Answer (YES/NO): YES